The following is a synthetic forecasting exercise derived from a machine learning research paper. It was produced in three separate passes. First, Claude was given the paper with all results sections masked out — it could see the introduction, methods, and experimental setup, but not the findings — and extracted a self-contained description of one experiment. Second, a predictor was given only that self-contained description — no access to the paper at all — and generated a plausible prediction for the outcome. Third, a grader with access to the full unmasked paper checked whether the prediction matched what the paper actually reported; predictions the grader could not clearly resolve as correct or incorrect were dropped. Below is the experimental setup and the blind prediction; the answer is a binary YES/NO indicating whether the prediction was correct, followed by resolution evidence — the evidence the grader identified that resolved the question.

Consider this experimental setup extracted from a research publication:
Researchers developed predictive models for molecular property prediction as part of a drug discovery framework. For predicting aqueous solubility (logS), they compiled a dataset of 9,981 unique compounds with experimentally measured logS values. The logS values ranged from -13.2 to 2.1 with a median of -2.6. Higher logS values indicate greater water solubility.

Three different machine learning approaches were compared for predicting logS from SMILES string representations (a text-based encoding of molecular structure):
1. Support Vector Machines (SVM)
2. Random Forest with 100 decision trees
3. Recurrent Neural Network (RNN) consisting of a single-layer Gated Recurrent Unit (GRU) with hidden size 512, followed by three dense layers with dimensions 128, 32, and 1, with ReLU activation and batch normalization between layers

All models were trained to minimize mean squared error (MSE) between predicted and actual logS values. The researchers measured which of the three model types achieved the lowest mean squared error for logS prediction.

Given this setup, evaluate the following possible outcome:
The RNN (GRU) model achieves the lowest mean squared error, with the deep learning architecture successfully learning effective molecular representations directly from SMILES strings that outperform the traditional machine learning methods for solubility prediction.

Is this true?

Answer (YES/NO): YES